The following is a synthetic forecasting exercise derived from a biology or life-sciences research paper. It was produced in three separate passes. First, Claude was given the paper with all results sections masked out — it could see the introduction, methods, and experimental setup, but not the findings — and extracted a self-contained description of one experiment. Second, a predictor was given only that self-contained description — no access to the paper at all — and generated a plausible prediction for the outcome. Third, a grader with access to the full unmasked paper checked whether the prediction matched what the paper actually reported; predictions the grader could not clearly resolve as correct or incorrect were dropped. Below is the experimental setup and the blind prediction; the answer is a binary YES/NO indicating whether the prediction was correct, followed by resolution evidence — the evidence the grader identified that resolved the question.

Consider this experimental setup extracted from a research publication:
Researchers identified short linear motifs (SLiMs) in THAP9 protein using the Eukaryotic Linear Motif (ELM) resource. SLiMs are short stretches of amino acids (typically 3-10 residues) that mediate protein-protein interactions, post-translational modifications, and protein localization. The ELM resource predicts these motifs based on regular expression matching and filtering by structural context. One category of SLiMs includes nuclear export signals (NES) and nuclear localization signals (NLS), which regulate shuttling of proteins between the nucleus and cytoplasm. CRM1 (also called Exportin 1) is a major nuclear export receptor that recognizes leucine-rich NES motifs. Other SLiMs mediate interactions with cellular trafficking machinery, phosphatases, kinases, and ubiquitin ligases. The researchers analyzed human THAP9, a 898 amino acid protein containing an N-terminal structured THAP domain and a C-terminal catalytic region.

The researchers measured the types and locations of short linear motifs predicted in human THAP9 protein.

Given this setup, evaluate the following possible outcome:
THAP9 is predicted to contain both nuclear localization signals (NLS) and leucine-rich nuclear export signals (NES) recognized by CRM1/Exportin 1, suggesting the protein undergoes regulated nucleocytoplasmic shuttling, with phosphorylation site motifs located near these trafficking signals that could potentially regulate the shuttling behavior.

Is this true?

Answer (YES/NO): NO